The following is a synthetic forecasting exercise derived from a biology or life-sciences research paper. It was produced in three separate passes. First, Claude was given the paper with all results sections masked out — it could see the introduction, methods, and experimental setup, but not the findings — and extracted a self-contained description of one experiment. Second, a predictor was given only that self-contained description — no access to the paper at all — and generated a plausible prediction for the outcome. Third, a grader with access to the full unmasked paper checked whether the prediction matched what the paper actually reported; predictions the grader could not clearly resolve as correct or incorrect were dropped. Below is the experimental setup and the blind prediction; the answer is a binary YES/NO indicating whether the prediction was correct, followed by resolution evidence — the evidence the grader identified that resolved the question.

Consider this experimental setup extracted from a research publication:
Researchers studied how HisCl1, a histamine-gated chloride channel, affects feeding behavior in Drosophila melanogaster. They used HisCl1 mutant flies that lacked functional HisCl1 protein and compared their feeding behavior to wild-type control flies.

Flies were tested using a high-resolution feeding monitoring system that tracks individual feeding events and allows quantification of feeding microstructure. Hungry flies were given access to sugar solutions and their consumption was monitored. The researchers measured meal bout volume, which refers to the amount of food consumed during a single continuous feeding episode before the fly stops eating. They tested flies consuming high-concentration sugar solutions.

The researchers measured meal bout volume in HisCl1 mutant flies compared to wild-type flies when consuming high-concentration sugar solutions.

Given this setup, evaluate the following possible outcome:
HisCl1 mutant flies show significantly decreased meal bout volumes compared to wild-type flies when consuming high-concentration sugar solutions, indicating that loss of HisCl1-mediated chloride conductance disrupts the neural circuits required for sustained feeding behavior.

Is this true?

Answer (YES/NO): NO